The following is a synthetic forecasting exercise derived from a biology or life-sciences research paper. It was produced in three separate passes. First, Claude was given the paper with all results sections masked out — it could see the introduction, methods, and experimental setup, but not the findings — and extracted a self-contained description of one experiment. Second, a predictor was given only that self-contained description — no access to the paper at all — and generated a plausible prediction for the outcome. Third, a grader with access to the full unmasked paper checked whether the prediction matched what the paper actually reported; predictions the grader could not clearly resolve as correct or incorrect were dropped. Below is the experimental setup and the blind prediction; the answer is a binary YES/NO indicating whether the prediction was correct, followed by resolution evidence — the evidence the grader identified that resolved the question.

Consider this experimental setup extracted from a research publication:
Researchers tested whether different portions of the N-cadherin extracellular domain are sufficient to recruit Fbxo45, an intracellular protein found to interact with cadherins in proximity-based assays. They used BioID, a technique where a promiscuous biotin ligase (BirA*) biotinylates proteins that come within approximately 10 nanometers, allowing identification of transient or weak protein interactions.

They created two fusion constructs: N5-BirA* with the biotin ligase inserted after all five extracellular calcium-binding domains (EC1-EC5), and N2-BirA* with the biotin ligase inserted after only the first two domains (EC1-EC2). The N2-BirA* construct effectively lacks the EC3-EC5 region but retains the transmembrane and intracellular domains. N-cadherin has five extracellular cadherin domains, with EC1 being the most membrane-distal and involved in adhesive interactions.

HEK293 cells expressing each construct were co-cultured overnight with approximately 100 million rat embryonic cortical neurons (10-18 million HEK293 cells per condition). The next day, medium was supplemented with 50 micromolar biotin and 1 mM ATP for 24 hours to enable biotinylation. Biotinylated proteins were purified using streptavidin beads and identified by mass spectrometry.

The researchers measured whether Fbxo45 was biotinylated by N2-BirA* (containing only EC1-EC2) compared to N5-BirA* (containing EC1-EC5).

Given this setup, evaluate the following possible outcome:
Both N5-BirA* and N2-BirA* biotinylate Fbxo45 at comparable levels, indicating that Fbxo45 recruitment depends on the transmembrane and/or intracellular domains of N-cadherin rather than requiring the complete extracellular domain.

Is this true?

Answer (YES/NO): NO